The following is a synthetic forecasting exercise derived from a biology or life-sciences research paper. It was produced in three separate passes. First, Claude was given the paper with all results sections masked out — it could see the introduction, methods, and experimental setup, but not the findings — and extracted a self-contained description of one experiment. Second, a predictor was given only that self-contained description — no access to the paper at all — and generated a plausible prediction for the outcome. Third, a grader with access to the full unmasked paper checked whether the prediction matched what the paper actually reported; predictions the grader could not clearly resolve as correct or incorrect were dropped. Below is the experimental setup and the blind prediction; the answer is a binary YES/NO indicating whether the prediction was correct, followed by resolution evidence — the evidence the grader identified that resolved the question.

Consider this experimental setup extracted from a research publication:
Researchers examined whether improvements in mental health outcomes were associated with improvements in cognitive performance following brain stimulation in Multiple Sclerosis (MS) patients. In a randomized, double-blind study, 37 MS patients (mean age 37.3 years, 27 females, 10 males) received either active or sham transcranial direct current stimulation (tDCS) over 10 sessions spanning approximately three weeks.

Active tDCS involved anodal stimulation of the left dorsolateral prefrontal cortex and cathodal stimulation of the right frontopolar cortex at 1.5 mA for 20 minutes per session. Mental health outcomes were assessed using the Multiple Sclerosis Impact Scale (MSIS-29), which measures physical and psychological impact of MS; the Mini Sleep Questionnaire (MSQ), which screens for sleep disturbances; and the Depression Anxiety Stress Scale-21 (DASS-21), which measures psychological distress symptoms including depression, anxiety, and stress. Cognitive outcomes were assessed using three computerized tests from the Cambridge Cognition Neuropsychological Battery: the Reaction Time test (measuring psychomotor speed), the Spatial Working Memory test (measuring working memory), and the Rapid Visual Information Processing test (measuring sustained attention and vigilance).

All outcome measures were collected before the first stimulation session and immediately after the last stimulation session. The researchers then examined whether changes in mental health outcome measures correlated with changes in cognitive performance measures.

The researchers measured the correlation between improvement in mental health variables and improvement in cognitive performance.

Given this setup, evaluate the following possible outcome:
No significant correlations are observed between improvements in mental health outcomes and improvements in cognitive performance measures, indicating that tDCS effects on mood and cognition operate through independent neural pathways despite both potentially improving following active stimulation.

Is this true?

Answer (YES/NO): NO